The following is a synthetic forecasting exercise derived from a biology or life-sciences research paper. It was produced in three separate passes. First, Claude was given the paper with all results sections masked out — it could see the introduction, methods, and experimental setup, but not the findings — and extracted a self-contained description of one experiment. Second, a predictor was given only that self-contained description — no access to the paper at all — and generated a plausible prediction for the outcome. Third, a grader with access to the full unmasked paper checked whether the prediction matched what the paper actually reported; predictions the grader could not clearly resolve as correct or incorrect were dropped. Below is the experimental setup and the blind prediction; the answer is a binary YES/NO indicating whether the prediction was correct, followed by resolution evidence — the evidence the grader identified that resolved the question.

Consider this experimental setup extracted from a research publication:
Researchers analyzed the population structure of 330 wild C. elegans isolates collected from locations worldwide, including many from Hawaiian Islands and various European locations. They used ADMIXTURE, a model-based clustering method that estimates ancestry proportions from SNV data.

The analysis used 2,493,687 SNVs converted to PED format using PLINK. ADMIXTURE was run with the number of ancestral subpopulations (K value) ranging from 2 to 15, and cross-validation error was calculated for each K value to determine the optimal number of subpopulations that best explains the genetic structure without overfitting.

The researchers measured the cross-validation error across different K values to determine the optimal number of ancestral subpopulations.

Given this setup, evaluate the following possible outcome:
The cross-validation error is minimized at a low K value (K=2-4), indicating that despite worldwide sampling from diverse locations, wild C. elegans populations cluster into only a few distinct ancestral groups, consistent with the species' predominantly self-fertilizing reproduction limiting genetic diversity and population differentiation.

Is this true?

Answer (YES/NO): NO